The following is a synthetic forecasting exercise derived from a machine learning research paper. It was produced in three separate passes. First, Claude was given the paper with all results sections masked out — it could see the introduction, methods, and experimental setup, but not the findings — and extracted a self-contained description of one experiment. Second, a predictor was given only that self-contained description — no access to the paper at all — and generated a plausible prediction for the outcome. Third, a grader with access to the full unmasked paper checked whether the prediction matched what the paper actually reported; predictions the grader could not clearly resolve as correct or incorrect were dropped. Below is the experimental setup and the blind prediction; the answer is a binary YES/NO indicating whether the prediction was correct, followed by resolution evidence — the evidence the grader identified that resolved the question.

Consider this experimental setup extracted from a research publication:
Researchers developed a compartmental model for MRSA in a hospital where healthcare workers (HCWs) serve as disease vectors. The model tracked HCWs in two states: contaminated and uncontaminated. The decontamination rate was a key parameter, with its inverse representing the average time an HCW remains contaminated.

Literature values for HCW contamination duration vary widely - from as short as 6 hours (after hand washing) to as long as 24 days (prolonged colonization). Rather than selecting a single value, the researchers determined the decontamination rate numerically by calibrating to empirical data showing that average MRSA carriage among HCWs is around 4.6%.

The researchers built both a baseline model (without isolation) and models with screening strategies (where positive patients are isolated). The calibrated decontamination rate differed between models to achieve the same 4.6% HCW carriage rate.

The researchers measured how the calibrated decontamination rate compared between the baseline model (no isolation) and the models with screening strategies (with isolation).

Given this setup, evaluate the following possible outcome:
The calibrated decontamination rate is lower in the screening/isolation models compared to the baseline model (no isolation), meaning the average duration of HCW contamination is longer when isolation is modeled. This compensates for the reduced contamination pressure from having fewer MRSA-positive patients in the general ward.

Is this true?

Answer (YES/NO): YES